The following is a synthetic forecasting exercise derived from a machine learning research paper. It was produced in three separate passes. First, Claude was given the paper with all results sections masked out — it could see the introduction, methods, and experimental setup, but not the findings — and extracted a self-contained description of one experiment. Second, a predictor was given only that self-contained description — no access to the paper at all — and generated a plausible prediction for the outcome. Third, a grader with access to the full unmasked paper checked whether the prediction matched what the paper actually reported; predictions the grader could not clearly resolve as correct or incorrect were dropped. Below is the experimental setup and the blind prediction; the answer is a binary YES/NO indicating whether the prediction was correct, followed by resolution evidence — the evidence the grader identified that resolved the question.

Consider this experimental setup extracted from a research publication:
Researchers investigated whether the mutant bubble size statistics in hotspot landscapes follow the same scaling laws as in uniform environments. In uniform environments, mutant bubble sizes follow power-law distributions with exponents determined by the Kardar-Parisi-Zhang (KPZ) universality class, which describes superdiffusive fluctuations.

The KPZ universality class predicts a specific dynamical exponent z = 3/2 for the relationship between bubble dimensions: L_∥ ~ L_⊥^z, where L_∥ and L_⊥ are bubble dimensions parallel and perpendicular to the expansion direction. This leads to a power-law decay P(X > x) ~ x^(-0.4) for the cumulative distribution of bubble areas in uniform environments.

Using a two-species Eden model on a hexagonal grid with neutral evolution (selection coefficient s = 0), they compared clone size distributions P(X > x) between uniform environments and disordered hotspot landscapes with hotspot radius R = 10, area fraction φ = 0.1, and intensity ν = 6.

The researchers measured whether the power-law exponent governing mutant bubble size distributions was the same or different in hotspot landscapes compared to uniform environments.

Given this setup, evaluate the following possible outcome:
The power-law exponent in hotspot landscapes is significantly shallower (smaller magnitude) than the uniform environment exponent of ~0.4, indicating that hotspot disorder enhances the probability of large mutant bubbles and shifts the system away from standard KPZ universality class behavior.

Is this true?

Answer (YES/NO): NO